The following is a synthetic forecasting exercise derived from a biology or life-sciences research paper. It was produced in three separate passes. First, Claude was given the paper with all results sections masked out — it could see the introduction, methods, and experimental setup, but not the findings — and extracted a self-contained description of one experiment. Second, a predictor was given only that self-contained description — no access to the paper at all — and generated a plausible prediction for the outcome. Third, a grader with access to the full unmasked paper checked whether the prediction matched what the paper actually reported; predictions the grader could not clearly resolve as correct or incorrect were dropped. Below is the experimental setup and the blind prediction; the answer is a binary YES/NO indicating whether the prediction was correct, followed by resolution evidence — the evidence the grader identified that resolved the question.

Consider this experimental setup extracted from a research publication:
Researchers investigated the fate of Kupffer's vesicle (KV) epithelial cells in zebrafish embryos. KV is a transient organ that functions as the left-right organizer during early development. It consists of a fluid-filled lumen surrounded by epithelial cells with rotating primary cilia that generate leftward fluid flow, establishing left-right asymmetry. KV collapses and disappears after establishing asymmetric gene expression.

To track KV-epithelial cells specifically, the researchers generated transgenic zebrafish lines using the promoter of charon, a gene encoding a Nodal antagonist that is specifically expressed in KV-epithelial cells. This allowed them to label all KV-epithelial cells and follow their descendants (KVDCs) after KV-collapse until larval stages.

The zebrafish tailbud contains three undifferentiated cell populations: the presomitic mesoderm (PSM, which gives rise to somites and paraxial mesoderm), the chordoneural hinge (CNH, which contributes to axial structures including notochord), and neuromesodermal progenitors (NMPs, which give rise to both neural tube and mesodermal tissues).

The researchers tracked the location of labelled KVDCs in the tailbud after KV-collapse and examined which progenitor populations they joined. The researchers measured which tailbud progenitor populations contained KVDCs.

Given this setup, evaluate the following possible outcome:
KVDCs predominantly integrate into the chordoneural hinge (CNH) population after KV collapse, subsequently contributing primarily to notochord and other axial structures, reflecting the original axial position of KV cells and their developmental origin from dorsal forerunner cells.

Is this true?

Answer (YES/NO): NO